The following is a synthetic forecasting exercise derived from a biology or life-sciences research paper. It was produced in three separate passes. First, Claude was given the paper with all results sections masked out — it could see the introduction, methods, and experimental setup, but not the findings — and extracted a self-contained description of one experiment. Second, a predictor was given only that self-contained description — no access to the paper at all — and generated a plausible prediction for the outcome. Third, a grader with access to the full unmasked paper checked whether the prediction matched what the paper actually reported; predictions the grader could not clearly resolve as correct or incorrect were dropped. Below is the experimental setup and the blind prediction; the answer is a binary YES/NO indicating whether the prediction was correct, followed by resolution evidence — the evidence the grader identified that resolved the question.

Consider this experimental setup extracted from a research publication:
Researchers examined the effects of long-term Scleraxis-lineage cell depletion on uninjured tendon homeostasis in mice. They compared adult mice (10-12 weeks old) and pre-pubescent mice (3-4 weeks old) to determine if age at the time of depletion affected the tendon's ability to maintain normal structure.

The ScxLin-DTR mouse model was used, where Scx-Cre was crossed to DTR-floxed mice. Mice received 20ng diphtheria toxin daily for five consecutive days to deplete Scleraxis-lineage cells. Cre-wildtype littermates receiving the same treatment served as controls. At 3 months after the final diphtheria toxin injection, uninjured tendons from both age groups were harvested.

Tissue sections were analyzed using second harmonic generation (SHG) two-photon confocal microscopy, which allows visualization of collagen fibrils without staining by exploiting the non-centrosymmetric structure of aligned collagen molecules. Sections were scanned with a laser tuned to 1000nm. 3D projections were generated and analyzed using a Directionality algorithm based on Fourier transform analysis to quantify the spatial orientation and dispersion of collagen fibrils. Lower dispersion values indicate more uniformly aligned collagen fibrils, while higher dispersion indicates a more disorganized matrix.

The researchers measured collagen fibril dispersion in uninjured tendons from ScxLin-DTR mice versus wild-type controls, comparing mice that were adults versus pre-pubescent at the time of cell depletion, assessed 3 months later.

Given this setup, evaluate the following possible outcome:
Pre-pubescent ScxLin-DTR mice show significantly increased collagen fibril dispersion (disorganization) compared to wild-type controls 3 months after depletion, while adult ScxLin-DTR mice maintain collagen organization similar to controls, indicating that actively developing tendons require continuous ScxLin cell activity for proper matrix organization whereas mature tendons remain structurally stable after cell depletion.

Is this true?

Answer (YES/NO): NO